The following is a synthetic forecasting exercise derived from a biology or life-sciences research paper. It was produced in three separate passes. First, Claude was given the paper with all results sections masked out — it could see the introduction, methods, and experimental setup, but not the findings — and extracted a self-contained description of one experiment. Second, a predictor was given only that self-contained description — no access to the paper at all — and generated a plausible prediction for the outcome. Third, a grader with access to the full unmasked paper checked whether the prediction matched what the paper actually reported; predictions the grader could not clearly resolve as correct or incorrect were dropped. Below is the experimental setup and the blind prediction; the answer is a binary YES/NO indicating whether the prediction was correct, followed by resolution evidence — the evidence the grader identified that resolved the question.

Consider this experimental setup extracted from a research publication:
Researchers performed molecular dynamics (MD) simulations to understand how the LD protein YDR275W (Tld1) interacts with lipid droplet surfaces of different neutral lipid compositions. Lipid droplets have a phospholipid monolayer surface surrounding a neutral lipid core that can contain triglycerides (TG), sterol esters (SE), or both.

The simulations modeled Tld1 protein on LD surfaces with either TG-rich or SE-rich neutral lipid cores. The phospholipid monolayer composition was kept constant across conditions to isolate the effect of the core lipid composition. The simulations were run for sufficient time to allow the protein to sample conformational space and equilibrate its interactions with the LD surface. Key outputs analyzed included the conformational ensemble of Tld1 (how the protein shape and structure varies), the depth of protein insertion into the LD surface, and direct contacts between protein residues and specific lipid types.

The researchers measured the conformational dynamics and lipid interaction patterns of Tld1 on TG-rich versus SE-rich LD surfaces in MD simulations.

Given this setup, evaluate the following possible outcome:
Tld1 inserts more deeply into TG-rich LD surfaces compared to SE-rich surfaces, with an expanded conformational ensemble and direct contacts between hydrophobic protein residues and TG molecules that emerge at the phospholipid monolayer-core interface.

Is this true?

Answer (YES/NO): NO